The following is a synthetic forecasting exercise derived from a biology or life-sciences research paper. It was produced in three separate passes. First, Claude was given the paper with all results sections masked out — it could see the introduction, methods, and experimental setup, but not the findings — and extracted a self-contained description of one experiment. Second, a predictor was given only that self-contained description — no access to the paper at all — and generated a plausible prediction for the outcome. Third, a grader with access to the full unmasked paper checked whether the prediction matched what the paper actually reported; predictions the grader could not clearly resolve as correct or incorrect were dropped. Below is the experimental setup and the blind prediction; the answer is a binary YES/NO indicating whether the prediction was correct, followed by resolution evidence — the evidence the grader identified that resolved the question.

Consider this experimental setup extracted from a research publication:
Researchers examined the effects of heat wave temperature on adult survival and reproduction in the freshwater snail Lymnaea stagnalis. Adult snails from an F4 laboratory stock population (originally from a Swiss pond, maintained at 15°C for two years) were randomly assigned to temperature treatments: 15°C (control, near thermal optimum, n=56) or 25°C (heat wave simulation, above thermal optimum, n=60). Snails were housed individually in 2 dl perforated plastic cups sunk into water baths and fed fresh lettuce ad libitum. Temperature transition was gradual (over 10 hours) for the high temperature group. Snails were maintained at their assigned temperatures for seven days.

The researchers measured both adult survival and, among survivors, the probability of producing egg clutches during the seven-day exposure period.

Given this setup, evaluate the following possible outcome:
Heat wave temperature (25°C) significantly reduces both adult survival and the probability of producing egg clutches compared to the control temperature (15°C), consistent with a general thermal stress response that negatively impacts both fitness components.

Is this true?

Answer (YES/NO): NO